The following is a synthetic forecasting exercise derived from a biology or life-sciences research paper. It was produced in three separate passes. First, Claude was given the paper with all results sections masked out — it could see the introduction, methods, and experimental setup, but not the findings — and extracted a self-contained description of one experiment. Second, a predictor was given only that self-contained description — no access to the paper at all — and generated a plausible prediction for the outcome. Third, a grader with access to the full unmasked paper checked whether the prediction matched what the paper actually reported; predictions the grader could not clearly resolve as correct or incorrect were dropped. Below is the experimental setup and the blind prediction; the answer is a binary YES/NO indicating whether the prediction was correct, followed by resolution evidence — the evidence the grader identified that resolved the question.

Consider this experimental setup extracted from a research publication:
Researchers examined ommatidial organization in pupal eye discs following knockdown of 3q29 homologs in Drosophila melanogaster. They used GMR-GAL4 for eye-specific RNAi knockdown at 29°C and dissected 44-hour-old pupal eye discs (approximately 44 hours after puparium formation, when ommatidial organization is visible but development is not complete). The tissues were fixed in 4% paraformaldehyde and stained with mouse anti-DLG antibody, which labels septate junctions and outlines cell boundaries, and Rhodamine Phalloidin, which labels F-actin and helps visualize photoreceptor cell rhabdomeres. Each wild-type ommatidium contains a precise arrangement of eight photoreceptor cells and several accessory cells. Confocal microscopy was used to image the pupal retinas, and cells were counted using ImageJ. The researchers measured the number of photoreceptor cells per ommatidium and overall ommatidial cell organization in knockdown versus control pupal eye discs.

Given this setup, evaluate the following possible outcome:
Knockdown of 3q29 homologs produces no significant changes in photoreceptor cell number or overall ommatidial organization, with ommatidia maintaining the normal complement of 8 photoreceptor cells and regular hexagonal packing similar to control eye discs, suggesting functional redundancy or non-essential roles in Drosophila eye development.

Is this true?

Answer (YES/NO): NO